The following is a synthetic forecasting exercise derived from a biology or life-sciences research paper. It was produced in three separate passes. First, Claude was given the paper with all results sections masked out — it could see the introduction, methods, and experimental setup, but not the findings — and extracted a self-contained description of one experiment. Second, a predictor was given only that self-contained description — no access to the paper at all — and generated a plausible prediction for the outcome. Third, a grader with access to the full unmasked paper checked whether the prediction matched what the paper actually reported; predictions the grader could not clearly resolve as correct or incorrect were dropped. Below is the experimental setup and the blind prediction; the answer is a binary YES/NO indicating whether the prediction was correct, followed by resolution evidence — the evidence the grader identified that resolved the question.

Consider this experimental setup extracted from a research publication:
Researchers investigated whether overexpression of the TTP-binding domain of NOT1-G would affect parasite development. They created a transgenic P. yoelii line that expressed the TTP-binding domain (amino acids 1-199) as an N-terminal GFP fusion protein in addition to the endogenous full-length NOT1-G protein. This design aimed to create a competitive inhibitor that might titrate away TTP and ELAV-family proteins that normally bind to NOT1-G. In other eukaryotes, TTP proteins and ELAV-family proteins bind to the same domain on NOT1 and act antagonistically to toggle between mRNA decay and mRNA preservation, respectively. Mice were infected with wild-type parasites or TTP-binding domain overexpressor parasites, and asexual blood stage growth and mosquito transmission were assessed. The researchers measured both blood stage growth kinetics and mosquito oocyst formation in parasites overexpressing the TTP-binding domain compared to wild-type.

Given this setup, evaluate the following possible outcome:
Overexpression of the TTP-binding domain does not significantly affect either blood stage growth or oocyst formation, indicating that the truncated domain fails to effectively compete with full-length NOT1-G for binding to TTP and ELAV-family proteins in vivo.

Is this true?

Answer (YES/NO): YES